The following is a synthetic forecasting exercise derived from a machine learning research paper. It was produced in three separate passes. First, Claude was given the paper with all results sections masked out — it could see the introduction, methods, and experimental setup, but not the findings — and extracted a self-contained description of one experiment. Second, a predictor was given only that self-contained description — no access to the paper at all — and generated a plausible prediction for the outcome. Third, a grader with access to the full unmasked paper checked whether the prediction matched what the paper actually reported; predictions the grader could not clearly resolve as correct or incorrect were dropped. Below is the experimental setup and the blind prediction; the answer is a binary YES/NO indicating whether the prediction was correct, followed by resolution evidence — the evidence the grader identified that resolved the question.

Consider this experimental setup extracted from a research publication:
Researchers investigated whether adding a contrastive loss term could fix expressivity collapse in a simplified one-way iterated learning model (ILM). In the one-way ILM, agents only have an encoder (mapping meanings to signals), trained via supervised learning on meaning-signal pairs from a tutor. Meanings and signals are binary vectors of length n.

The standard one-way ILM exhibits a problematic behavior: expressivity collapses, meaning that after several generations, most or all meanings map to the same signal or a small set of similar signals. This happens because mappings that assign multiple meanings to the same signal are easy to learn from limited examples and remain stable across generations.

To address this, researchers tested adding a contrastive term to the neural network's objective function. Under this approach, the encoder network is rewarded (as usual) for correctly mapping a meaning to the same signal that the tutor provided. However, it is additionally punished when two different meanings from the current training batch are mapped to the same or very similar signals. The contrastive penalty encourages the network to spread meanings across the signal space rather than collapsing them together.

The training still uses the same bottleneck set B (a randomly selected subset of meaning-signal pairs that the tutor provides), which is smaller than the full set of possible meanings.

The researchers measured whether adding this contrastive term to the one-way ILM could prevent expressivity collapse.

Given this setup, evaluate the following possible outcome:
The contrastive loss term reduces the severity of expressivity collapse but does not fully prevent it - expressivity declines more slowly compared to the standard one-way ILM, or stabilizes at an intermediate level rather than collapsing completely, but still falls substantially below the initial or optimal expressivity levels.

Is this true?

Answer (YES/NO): NO